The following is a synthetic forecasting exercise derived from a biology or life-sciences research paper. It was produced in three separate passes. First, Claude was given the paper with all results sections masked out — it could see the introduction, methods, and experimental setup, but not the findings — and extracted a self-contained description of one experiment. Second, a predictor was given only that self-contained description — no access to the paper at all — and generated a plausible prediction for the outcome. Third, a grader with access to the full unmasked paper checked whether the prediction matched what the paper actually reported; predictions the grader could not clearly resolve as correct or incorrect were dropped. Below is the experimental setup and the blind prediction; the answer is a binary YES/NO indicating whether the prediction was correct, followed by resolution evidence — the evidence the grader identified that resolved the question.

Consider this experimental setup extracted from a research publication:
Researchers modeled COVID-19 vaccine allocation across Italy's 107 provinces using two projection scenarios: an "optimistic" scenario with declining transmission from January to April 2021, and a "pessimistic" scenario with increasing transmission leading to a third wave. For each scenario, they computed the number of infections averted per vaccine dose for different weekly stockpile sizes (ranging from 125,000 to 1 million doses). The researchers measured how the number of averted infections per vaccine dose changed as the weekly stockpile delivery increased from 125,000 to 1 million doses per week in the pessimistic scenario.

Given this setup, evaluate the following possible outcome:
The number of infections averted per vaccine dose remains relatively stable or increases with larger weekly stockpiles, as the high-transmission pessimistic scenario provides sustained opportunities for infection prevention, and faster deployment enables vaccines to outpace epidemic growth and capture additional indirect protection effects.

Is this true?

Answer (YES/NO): NO